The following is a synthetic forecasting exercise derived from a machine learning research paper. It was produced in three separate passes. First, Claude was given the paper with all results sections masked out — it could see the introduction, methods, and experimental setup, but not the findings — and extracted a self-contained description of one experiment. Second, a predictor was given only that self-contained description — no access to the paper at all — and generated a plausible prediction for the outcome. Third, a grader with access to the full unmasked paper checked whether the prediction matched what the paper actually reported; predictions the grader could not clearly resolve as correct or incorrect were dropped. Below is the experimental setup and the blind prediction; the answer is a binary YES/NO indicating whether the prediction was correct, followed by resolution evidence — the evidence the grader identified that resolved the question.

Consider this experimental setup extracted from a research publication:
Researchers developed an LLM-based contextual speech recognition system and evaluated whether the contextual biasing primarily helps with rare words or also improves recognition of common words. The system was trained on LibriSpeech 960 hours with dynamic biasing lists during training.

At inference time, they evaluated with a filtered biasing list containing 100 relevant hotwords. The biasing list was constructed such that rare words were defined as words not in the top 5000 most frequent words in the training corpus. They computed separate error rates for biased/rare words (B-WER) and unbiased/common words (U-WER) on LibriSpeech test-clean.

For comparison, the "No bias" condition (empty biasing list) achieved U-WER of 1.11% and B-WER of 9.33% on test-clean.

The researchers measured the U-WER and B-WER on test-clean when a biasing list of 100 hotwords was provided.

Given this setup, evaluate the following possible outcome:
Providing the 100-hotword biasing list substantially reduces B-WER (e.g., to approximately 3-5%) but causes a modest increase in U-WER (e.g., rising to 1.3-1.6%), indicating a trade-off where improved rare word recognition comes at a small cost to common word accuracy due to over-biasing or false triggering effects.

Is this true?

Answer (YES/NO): NO